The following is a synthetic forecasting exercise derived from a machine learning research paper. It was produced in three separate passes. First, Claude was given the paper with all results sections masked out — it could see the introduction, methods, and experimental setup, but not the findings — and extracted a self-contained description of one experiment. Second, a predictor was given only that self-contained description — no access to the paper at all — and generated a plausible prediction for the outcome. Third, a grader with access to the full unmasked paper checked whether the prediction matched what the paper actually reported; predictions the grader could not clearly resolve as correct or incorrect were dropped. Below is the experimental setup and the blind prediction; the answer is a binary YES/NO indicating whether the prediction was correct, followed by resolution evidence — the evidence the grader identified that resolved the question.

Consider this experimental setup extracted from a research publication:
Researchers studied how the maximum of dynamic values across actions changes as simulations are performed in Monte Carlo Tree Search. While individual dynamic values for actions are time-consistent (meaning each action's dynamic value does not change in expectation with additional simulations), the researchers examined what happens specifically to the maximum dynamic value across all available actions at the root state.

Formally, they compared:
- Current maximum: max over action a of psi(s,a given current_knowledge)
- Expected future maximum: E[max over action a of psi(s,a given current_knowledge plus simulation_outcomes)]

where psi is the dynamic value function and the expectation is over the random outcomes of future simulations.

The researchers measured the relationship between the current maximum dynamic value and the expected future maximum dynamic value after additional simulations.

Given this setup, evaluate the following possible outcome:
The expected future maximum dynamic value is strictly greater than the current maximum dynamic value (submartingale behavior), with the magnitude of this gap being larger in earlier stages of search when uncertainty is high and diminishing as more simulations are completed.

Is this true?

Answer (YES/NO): NO